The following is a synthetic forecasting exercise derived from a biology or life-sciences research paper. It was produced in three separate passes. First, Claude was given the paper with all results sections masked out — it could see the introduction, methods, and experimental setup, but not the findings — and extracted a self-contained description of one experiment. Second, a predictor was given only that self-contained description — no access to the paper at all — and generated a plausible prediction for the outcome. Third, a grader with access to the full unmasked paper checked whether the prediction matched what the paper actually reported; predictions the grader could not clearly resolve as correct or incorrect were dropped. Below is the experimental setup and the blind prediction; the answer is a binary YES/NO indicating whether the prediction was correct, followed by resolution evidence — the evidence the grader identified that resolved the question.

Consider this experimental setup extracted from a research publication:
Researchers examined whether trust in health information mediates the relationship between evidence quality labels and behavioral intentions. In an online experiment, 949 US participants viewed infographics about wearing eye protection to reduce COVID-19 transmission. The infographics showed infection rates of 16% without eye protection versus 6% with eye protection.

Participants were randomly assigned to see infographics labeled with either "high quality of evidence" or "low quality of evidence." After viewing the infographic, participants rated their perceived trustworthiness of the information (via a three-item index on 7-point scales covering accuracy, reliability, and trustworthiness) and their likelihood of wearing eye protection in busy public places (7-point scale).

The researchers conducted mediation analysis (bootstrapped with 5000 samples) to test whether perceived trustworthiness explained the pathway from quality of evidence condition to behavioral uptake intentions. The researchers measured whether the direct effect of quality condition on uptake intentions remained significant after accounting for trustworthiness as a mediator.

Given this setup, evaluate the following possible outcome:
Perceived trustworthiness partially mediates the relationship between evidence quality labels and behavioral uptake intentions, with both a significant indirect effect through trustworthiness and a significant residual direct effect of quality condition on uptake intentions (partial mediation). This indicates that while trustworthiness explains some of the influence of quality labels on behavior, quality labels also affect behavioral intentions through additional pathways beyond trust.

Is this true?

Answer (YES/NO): NO